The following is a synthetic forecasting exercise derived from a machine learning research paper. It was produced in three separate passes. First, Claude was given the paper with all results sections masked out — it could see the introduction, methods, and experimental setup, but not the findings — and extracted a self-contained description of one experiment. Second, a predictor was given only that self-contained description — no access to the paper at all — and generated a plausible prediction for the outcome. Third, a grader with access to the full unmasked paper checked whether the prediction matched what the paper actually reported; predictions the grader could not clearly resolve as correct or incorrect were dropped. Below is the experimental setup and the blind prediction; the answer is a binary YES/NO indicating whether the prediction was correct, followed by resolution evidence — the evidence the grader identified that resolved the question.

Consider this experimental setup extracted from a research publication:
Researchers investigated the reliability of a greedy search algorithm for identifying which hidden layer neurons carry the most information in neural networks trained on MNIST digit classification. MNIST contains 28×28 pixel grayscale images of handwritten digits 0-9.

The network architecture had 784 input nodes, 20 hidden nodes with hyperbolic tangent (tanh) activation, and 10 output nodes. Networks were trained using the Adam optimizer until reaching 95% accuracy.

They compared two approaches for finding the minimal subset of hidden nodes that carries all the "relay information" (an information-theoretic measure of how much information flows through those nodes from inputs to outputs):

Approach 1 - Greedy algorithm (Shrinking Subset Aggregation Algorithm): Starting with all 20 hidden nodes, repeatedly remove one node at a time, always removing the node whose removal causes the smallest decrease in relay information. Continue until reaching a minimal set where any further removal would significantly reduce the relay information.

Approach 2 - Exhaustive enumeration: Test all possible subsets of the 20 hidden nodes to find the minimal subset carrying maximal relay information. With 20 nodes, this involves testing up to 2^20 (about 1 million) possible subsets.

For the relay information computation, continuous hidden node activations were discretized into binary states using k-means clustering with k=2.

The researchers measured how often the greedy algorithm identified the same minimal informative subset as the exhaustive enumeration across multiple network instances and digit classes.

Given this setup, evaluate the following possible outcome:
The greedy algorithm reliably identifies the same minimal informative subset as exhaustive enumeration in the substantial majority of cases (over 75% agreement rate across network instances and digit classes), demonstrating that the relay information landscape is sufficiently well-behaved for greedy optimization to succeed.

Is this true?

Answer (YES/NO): YES